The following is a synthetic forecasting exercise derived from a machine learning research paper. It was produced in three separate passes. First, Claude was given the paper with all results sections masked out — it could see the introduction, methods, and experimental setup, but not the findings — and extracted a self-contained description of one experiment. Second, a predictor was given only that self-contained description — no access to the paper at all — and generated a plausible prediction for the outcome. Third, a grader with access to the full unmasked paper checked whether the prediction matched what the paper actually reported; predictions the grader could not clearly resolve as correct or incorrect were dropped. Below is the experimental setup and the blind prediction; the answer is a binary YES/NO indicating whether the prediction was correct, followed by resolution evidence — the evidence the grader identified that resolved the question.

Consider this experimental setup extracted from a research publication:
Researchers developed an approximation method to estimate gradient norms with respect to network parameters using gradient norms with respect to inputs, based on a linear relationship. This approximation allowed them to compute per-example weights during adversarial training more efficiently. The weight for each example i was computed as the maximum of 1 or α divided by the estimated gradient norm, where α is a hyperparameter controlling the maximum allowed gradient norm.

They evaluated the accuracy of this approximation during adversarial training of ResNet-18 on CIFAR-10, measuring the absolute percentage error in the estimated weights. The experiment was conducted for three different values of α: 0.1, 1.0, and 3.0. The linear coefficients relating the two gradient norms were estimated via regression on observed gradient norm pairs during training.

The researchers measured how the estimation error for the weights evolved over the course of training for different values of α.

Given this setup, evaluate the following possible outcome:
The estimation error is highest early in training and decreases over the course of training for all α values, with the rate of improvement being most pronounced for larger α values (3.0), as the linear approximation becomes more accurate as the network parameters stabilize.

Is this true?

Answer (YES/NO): NO